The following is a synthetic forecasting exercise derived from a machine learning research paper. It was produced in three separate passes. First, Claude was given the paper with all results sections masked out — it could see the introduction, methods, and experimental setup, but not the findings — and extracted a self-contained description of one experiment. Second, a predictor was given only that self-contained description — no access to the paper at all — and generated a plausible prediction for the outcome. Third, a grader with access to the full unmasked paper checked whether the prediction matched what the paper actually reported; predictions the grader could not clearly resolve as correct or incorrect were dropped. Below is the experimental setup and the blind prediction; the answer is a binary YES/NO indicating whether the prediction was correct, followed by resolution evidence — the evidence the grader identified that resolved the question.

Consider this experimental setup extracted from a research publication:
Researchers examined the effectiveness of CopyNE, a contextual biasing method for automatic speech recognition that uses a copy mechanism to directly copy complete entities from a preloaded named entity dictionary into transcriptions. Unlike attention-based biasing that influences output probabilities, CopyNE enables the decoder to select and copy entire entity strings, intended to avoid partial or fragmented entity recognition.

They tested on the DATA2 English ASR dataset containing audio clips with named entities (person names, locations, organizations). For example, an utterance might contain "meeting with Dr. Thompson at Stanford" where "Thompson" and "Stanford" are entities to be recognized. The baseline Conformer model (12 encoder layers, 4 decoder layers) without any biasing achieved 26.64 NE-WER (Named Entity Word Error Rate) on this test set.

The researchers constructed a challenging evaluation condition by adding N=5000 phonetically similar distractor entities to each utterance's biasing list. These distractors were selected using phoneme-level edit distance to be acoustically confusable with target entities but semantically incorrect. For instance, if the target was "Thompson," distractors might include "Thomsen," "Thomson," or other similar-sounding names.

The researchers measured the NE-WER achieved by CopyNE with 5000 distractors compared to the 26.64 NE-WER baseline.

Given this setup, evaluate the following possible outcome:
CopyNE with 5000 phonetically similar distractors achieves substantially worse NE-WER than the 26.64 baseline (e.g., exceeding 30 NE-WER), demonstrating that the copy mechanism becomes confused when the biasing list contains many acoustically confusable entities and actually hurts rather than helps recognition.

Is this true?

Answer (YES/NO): NO